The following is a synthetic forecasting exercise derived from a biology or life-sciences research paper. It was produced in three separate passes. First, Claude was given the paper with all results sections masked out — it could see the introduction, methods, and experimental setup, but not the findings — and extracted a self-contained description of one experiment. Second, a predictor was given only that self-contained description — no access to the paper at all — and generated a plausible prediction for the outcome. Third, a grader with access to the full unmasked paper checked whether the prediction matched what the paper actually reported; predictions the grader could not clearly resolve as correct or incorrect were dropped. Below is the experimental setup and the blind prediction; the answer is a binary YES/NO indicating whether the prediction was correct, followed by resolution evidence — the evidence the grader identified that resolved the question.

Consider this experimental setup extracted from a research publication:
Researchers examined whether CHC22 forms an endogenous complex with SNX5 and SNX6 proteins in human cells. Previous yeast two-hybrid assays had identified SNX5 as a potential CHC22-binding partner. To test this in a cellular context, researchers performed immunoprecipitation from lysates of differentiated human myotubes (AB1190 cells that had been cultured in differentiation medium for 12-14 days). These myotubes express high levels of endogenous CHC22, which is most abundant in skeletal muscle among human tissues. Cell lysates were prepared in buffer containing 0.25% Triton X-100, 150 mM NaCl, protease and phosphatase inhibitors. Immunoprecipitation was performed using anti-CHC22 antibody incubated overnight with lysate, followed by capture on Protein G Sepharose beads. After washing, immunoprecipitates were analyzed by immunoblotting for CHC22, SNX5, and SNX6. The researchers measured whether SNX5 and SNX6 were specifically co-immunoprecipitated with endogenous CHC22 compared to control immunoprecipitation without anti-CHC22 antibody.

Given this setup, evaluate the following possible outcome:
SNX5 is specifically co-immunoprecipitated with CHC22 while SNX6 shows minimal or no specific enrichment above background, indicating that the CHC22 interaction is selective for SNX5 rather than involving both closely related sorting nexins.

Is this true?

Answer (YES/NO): NO